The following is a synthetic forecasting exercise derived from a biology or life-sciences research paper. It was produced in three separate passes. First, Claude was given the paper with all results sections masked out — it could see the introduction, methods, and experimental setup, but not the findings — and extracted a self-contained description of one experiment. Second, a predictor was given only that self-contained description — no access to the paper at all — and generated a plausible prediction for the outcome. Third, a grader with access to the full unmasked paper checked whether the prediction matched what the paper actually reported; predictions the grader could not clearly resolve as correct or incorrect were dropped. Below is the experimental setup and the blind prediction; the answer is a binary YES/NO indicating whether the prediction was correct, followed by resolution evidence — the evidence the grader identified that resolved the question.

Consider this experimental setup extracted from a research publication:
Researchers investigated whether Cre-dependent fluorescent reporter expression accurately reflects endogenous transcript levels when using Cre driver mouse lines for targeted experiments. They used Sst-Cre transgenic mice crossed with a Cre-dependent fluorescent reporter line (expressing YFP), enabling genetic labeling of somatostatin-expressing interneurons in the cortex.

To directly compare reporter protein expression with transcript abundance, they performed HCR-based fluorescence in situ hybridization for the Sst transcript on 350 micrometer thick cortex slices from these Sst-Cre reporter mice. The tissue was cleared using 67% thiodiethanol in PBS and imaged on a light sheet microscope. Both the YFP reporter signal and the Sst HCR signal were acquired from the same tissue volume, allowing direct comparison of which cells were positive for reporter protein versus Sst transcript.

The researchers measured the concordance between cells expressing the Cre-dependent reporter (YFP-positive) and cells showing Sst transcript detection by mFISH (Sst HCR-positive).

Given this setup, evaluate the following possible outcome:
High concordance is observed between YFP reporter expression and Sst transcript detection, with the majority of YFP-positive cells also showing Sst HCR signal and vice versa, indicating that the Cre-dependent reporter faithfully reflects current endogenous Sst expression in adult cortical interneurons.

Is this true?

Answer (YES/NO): NO